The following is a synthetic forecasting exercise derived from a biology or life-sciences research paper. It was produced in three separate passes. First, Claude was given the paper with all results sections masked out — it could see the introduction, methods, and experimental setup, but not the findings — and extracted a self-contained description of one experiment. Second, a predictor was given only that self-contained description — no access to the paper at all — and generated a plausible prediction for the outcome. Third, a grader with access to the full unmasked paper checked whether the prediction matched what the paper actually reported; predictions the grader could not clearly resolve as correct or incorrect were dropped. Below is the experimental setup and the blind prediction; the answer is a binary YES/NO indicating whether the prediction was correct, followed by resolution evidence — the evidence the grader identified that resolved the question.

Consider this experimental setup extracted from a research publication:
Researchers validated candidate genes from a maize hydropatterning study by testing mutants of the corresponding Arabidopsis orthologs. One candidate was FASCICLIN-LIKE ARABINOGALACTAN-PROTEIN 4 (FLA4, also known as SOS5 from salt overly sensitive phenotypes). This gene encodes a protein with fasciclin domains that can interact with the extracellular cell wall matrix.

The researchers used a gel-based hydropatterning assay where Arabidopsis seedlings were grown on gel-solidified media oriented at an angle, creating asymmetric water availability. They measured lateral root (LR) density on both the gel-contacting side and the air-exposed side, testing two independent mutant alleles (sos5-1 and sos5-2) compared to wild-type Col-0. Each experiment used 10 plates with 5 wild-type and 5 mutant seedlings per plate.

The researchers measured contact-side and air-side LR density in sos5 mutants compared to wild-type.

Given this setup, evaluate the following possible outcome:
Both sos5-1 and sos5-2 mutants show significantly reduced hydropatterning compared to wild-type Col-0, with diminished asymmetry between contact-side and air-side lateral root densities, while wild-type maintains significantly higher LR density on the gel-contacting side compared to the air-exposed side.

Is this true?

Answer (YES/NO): NO